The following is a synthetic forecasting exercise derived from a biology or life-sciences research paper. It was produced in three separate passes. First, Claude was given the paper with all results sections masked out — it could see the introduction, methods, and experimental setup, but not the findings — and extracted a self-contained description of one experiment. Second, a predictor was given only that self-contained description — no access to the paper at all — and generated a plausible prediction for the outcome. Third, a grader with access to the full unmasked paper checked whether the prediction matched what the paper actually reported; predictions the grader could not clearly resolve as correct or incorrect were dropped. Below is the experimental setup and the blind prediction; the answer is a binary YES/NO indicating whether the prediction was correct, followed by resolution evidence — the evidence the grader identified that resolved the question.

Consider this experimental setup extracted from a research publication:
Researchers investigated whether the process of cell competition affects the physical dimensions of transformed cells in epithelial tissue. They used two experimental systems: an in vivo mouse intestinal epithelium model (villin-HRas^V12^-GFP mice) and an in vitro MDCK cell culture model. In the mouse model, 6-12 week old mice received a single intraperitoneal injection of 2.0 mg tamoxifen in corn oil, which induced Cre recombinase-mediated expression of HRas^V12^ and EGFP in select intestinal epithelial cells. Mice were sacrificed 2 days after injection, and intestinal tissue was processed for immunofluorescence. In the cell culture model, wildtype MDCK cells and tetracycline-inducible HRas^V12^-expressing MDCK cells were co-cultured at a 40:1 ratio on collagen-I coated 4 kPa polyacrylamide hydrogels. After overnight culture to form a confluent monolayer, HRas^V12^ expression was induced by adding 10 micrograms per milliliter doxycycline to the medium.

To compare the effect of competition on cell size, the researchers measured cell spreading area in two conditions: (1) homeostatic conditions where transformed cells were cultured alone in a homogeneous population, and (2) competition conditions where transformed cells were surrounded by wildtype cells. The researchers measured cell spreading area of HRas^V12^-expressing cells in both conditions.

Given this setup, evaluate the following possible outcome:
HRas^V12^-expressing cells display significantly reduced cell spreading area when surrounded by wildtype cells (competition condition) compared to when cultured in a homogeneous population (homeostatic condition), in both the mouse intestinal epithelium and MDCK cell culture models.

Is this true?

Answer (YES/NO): YES